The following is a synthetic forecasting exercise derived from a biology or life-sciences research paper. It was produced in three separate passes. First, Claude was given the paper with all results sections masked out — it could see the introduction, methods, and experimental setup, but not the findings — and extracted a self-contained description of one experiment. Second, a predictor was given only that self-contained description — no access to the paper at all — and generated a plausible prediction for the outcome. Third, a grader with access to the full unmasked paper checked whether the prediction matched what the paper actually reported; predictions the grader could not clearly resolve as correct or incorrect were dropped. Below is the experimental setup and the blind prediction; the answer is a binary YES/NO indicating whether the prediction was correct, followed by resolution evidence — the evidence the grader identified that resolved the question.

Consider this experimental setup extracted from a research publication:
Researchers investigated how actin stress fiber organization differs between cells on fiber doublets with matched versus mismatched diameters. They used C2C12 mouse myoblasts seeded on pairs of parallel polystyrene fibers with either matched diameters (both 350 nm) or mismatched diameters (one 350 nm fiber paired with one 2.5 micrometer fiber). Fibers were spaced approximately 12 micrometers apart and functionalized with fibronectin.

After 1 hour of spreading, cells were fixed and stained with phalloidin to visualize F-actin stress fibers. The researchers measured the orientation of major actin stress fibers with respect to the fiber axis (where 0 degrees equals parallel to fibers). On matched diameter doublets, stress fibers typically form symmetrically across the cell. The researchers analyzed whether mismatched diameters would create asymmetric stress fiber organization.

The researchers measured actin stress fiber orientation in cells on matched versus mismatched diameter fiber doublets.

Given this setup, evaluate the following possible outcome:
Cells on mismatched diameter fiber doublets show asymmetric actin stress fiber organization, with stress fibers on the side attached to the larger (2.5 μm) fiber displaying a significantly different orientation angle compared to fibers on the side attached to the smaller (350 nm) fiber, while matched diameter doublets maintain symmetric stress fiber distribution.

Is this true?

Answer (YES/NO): NO